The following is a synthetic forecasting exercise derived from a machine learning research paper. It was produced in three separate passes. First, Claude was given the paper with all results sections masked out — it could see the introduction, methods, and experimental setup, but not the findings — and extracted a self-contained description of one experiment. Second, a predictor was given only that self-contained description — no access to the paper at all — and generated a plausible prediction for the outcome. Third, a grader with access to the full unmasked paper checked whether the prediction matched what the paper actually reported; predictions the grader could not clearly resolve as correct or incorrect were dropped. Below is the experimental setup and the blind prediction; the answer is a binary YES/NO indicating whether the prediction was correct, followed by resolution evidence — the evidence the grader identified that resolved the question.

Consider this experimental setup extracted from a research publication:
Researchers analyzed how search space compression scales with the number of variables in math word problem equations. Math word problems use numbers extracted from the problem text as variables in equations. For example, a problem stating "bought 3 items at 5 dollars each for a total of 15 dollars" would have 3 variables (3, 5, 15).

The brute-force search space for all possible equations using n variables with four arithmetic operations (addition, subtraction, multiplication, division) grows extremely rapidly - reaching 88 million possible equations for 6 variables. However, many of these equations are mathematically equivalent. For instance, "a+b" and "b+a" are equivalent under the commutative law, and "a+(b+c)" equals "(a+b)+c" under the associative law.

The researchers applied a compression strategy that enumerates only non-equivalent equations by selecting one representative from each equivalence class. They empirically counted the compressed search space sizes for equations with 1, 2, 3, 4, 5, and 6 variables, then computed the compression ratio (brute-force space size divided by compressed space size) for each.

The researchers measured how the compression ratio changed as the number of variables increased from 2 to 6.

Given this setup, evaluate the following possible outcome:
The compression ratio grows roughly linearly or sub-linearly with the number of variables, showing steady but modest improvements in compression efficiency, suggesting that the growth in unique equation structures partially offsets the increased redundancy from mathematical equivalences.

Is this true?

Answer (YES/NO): NO